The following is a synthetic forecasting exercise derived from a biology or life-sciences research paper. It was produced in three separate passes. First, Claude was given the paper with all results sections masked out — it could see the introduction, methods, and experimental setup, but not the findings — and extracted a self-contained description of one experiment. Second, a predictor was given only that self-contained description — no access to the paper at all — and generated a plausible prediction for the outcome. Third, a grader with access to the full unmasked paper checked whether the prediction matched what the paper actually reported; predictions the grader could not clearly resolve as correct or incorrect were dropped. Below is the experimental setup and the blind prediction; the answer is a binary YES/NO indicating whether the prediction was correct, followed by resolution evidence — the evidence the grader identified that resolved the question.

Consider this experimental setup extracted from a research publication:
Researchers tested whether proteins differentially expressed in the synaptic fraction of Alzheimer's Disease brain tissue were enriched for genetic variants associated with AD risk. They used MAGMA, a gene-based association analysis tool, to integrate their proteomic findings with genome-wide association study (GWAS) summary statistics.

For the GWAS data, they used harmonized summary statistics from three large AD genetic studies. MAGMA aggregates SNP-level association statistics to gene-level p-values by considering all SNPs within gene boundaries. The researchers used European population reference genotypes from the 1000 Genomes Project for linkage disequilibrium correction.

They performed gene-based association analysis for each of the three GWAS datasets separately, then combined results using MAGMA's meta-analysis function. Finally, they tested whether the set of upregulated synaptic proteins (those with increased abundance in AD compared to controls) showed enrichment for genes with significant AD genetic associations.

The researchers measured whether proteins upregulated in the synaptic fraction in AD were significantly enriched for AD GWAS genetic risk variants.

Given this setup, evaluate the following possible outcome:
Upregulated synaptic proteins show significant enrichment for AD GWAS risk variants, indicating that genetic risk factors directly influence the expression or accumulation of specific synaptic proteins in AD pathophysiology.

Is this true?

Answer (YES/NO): YES